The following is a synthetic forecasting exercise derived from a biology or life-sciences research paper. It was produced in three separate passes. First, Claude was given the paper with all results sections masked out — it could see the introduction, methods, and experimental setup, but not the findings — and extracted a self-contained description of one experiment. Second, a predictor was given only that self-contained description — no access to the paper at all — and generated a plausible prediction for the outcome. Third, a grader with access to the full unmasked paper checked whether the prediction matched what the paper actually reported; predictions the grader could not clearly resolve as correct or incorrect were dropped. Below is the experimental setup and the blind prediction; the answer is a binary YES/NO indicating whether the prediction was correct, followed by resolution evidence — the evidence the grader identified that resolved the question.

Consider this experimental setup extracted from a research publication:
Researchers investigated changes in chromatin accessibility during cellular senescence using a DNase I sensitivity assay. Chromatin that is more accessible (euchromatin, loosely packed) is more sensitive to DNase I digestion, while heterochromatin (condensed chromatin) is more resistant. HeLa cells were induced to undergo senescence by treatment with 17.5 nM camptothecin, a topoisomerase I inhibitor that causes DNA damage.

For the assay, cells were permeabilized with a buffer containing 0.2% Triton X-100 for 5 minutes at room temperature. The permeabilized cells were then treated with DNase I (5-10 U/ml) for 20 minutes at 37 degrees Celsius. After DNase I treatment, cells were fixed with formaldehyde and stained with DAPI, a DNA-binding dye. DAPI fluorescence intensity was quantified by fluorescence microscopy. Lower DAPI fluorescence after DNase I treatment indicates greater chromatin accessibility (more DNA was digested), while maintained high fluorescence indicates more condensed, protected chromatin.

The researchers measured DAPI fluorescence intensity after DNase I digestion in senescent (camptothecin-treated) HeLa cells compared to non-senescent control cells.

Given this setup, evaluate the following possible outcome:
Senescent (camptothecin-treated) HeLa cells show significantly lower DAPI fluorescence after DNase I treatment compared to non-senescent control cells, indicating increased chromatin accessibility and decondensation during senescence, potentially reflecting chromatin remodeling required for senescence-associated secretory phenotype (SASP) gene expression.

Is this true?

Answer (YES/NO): YES